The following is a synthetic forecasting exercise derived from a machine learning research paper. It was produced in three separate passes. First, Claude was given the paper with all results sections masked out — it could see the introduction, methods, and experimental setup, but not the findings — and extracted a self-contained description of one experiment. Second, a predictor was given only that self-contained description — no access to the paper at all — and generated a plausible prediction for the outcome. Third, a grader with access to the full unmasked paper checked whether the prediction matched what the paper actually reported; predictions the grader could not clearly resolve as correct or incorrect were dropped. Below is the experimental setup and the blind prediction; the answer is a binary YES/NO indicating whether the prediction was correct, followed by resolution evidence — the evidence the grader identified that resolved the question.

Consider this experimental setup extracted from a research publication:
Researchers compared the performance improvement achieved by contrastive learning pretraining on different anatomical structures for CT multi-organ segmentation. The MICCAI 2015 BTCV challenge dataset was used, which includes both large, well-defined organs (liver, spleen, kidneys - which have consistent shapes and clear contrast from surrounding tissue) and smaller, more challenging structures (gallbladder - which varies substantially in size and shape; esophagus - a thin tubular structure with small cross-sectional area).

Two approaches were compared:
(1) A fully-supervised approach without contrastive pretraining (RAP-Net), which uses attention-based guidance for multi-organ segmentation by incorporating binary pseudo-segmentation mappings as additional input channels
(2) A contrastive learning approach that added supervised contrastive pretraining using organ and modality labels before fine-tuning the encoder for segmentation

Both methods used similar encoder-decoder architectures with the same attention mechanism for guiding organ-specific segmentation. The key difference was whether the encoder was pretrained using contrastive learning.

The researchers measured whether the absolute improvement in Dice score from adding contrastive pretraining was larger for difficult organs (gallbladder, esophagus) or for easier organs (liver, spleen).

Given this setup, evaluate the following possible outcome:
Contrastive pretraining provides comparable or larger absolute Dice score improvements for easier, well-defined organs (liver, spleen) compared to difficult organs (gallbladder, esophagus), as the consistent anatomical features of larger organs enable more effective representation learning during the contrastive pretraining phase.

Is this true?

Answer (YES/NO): NO